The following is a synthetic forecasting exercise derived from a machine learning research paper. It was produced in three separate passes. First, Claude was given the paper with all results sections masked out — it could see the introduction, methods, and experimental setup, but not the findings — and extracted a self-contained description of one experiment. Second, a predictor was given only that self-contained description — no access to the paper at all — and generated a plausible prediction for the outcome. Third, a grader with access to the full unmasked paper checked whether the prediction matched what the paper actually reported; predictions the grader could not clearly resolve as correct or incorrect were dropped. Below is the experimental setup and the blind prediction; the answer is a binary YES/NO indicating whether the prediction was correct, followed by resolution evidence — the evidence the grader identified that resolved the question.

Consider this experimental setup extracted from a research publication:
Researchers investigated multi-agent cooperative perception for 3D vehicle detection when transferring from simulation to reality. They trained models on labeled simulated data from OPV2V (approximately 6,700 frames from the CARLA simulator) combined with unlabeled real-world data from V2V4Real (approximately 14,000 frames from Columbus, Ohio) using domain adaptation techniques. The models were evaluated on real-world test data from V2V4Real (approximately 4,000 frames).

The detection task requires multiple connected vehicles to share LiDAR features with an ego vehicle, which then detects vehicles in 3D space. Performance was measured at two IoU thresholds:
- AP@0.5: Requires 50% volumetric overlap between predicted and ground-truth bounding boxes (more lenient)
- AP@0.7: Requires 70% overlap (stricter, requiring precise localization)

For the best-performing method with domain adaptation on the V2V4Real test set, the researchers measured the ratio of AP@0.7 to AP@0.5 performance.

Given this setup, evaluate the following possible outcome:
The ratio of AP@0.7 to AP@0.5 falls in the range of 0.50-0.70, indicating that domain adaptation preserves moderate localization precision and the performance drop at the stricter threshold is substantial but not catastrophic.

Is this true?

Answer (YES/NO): NO